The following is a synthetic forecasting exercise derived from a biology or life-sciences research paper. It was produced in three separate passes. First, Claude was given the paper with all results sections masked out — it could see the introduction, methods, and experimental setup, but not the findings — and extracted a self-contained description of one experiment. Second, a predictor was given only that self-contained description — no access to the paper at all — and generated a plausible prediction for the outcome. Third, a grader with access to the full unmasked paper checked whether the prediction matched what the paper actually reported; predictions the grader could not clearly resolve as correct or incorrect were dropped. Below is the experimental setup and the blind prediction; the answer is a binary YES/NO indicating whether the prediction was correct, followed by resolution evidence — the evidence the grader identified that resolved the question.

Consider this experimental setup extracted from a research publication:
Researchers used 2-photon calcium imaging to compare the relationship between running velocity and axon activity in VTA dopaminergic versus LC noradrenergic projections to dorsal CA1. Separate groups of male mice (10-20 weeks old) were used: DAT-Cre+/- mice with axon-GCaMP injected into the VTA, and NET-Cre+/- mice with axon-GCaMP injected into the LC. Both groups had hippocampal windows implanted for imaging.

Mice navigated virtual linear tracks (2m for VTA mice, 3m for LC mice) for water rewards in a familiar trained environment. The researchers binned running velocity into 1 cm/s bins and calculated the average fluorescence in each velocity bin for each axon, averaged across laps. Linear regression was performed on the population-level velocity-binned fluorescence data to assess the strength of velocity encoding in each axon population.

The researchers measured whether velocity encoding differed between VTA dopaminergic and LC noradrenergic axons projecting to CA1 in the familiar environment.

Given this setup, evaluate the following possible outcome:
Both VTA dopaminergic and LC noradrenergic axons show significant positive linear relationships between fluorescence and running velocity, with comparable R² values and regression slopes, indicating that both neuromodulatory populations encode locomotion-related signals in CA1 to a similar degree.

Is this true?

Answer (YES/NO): YES